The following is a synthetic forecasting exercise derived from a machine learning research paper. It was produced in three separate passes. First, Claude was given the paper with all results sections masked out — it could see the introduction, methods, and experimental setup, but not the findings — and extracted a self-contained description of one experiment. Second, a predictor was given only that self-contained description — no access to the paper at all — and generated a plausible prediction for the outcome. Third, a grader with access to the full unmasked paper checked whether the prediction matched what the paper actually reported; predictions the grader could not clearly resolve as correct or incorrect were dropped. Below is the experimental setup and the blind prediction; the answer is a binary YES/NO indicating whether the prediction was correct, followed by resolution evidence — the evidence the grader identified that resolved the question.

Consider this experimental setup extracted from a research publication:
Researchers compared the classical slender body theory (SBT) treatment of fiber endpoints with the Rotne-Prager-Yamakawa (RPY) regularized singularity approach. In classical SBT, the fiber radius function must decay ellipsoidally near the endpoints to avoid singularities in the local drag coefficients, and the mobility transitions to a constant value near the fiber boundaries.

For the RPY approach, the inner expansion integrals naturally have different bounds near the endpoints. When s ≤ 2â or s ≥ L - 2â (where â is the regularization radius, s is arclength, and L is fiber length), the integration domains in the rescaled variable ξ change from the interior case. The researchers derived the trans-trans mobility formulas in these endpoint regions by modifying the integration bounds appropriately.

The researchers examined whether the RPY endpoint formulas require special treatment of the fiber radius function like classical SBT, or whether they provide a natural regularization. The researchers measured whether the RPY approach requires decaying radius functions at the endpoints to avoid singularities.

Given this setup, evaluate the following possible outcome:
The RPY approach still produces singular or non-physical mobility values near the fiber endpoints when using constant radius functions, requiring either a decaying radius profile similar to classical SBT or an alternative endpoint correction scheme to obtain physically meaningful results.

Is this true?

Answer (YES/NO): NO